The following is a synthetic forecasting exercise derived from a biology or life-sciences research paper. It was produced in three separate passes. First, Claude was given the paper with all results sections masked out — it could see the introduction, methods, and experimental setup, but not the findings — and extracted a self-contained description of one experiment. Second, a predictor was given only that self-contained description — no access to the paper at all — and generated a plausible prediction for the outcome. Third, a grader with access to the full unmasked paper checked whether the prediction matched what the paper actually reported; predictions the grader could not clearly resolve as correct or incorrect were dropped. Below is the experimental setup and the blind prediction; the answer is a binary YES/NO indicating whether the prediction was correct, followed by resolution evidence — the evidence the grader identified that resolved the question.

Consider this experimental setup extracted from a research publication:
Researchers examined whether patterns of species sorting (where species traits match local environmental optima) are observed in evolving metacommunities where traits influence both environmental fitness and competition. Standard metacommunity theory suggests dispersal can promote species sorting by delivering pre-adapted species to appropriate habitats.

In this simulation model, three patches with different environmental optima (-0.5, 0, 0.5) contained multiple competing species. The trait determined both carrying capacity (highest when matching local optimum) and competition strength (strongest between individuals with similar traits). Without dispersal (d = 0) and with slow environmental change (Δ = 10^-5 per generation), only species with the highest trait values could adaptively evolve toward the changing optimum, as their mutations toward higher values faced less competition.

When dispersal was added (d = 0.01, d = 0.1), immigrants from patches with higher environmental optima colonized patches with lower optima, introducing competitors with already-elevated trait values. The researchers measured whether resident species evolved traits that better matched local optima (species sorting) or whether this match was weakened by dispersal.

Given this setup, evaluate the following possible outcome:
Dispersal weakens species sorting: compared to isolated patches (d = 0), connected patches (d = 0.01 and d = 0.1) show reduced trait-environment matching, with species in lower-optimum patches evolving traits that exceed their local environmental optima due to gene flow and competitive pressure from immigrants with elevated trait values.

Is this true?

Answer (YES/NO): NO